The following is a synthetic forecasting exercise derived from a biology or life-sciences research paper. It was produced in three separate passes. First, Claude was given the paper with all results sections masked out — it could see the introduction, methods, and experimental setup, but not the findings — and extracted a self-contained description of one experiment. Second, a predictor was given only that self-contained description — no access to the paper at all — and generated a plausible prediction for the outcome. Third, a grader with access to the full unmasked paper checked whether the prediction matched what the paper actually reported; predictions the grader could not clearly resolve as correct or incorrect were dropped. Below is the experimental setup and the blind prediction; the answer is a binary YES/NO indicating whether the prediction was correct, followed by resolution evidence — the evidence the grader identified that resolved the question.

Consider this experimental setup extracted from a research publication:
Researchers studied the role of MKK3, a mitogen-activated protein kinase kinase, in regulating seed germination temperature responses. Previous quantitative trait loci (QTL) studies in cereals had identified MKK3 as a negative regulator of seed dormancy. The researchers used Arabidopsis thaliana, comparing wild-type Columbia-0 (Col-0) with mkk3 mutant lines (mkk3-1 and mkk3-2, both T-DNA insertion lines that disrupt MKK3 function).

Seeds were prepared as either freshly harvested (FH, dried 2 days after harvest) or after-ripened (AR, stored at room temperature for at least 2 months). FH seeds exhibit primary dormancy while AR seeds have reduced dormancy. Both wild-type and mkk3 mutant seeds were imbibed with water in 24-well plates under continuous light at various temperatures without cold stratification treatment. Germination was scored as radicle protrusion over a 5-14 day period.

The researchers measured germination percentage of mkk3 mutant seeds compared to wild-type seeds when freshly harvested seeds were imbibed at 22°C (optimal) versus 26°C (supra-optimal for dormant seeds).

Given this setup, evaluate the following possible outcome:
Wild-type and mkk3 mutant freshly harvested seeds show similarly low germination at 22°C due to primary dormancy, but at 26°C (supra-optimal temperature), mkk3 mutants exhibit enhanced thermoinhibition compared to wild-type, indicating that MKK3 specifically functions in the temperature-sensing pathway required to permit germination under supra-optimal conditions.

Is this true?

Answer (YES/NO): NO